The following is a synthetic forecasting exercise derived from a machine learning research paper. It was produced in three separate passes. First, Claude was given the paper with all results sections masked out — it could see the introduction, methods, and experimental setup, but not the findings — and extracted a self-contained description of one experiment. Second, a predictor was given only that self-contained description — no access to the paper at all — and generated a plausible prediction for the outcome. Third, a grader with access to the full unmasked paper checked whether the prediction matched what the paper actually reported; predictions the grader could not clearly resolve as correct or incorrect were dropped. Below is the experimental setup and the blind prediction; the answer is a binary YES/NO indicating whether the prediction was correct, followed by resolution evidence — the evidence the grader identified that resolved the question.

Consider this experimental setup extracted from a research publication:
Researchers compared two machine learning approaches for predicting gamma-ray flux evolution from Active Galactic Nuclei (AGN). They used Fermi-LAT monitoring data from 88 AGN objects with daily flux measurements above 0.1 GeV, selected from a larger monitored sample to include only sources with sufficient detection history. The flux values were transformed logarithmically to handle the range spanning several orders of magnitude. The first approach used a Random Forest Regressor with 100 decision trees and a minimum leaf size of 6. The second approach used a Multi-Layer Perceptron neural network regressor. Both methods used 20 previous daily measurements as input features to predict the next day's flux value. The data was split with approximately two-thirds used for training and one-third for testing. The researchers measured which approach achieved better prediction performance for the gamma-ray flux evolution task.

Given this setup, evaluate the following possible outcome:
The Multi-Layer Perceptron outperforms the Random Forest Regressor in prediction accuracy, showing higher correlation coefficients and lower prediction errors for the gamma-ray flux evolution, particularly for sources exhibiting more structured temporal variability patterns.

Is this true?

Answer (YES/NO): NO